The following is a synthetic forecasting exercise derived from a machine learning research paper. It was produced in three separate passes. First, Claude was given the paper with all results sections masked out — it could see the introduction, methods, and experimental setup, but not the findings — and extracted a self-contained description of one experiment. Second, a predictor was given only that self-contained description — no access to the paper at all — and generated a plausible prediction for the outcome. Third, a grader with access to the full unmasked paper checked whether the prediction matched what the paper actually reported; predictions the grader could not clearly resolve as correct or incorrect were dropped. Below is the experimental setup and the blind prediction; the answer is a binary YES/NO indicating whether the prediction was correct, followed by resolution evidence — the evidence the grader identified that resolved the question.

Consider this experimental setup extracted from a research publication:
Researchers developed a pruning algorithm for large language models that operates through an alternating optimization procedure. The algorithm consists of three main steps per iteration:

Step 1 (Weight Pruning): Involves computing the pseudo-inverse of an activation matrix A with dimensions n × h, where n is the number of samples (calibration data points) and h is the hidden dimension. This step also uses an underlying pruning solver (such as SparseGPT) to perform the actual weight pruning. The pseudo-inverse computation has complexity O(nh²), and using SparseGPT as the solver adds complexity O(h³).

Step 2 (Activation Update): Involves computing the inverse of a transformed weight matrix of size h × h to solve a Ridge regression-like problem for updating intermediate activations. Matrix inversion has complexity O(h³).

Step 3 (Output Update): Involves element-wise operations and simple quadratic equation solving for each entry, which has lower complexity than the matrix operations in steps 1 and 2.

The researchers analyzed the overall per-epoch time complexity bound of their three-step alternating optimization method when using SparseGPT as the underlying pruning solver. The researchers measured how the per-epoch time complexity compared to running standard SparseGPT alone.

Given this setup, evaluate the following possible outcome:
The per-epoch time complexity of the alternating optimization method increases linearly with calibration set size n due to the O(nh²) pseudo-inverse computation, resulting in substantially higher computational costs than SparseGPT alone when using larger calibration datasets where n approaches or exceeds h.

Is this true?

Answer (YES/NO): NO